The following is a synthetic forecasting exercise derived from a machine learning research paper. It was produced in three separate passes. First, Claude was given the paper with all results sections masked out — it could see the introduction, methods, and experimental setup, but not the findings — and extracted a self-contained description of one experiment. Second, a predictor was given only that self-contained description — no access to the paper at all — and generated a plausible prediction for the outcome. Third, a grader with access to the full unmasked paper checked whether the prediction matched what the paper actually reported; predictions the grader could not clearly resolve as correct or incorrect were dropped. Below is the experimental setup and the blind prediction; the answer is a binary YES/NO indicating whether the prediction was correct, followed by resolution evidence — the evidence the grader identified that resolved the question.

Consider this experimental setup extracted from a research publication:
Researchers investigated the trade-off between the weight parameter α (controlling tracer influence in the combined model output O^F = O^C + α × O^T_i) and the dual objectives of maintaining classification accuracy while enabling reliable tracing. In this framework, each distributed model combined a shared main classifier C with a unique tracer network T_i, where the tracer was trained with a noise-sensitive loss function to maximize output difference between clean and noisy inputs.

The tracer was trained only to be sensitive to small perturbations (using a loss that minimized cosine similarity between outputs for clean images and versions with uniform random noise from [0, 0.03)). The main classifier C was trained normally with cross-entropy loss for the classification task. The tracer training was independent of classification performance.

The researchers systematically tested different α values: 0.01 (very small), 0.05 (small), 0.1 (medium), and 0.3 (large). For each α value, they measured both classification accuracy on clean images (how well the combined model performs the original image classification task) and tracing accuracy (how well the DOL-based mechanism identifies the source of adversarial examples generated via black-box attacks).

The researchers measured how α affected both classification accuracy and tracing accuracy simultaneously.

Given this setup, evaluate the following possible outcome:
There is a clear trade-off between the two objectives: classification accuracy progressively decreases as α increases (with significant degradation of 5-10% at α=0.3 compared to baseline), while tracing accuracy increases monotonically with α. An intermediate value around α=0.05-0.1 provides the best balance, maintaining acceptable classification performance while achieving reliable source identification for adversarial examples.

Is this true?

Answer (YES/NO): NO